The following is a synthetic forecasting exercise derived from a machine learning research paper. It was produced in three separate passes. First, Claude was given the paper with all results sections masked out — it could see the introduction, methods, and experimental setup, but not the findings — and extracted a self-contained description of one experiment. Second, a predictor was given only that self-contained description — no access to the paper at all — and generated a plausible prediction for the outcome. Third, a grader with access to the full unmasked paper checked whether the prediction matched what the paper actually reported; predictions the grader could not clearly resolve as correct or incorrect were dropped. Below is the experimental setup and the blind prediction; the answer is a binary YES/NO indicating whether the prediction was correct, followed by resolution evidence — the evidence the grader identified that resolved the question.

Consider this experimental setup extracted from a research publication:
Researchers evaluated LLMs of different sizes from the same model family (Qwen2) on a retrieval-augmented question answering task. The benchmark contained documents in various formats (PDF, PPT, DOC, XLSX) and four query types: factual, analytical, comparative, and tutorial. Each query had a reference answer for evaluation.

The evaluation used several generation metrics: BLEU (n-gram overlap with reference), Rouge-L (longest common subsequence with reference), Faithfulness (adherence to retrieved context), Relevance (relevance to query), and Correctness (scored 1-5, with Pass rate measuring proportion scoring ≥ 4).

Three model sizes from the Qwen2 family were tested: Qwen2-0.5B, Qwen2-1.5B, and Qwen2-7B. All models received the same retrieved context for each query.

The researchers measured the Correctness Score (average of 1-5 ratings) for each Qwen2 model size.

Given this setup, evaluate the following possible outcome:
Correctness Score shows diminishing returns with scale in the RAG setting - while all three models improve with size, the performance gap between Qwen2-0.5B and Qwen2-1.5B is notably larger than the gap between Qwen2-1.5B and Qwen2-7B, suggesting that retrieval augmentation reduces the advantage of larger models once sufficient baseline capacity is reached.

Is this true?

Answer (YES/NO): NO